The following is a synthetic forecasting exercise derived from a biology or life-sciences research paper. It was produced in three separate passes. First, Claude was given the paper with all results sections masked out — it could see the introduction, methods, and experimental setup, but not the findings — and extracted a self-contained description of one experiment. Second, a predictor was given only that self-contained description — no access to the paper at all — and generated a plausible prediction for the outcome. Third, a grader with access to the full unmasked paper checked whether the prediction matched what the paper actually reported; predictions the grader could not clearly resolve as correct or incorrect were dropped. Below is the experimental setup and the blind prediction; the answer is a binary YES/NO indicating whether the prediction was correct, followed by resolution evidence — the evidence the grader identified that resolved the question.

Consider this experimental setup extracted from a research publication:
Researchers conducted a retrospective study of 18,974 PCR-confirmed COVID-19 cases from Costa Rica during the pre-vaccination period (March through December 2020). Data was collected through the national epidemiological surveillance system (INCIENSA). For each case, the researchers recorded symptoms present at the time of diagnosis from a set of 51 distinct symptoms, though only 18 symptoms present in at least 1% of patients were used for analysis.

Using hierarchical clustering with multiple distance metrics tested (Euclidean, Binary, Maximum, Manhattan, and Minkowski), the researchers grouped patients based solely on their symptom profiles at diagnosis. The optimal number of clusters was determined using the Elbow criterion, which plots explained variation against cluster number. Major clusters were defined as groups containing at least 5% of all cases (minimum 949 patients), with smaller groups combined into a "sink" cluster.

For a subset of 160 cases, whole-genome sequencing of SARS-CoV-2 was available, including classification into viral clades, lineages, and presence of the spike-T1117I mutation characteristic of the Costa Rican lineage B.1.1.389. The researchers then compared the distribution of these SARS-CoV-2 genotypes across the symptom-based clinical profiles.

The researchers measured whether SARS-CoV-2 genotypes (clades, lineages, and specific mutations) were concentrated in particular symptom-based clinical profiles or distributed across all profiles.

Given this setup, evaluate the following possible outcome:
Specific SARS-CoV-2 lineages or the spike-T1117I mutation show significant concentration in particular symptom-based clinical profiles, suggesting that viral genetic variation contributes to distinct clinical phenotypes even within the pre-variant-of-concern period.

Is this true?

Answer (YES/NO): NO